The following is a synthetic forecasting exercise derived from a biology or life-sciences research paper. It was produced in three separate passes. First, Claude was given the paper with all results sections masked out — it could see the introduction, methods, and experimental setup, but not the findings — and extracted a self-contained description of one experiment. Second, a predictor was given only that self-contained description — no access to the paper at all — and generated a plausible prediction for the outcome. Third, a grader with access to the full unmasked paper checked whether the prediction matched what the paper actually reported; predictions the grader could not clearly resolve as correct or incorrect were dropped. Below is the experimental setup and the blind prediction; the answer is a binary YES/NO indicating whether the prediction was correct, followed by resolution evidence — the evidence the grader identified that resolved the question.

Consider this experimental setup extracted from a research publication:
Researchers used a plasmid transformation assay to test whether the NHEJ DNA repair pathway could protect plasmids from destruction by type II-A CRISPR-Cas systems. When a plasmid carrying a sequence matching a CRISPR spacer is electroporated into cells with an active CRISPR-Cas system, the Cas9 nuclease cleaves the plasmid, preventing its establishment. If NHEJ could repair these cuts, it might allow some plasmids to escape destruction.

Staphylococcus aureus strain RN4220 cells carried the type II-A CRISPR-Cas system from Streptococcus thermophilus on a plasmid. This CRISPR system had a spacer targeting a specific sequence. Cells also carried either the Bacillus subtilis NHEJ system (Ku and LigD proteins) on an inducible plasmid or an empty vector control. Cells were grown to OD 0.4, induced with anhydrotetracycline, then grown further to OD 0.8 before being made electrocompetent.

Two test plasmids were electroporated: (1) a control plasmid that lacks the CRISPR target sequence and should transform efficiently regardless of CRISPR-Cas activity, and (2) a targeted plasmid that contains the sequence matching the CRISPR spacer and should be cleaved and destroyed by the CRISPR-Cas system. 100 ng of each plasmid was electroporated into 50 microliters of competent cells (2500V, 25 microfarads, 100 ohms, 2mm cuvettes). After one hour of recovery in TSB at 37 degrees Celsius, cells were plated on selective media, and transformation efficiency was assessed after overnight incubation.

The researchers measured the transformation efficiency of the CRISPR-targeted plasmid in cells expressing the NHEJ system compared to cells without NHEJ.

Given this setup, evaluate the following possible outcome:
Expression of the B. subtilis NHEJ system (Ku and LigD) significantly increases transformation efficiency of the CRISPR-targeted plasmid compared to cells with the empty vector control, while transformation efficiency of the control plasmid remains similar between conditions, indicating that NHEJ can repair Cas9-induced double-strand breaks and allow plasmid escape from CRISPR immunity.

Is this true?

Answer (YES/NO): NO